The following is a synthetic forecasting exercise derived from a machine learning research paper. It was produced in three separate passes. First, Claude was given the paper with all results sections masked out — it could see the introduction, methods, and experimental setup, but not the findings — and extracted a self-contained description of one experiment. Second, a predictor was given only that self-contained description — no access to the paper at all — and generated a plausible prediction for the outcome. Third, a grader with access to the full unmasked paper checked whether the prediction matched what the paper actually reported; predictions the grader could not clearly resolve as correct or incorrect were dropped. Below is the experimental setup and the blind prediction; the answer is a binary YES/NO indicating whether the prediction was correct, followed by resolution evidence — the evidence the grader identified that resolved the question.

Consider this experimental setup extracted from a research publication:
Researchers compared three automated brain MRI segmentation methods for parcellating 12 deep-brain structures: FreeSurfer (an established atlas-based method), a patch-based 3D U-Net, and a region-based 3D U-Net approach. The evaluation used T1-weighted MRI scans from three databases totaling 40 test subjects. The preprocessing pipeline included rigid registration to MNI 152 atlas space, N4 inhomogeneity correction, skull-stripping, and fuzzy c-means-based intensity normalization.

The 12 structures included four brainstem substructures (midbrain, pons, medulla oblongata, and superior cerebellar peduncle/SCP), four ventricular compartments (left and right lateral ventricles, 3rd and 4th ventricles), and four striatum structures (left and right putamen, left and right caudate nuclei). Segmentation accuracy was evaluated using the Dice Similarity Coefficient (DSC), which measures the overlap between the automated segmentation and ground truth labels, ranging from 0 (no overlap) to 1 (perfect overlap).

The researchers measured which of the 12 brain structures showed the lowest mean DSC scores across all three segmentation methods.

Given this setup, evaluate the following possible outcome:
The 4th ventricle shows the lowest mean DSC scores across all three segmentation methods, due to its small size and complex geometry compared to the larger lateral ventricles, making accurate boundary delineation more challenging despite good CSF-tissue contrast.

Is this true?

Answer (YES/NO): NO